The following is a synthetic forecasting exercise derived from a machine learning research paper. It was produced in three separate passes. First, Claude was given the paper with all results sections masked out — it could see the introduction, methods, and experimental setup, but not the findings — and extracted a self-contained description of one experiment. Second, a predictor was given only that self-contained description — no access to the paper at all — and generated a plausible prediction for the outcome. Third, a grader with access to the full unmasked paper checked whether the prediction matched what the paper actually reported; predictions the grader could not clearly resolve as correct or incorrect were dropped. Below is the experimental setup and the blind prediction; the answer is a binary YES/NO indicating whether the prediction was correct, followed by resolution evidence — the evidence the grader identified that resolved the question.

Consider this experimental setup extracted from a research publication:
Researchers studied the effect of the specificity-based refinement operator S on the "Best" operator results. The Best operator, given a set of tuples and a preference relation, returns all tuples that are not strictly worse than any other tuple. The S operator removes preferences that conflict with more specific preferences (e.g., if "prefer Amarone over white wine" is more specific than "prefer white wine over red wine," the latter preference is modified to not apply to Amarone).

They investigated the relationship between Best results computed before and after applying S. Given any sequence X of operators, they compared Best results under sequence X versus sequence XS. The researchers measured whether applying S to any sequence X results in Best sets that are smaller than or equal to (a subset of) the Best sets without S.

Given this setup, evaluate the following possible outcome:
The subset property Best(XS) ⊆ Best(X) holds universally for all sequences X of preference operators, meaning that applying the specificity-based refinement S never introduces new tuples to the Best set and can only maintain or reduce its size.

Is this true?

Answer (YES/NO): YES